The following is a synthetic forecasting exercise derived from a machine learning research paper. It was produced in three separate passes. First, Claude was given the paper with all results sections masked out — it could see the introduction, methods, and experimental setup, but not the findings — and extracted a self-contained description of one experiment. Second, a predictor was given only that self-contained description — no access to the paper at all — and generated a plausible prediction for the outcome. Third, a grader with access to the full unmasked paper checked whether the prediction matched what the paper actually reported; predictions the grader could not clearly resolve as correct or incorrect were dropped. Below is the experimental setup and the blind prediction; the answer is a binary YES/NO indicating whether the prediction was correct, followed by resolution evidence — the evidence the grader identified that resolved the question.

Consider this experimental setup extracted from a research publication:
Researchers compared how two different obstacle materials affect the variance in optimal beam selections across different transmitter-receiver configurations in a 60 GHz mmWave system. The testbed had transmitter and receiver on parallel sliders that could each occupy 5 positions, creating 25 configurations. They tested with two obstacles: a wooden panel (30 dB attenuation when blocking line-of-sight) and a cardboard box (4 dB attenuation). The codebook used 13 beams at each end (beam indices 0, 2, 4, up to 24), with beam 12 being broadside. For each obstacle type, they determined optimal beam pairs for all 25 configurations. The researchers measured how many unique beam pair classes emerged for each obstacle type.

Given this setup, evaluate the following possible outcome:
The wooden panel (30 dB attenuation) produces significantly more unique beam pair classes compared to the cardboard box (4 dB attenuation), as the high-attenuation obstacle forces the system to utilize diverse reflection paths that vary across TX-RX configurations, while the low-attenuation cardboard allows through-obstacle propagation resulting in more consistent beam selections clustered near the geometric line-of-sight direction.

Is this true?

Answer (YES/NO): NO